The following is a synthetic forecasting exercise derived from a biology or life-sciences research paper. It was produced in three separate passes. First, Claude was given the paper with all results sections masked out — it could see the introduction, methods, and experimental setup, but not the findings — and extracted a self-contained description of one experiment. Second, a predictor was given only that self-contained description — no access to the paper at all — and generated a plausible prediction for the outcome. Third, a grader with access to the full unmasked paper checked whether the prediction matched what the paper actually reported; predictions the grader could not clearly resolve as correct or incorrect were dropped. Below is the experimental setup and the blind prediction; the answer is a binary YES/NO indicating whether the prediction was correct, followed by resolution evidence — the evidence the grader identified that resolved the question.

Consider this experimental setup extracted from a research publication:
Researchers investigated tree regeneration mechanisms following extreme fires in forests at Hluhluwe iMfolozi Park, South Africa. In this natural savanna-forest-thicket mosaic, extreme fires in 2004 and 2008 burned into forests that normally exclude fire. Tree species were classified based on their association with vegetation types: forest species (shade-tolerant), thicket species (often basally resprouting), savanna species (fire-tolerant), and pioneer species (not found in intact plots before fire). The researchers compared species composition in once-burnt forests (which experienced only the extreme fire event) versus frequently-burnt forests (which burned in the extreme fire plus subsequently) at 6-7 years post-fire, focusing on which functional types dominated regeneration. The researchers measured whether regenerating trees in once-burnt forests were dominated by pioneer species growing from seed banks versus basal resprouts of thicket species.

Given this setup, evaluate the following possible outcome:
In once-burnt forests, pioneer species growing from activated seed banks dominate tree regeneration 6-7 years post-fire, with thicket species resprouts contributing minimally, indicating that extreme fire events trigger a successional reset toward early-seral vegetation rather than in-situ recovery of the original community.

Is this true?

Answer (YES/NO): YES